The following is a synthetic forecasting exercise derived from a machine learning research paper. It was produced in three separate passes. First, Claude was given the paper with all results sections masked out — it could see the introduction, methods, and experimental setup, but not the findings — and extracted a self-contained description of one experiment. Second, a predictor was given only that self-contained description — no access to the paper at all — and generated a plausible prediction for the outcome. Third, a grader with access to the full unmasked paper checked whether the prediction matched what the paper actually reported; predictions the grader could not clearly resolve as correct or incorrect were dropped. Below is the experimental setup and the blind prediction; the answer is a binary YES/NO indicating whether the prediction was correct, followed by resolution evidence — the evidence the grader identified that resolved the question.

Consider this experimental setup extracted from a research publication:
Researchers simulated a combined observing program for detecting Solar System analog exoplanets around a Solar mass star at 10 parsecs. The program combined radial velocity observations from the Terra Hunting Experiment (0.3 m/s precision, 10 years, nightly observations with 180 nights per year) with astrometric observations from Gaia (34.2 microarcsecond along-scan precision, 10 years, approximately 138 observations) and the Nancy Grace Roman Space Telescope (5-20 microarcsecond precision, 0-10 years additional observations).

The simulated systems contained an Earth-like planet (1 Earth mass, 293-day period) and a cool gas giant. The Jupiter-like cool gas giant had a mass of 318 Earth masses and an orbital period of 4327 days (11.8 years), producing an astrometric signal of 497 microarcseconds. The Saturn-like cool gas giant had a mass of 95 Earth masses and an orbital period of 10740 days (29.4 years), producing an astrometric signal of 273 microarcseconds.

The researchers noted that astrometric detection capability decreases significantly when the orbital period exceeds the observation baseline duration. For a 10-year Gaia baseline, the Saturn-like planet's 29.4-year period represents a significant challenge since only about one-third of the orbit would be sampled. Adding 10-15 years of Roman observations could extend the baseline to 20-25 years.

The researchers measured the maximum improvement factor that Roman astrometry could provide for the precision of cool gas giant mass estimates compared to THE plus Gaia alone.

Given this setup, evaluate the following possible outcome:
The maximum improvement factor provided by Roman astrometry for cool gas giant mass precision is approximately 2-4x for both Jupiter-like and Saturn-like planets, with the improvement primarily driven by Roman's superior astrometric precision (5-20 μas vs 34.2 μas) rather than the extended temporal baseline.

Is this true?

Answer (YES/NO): NO